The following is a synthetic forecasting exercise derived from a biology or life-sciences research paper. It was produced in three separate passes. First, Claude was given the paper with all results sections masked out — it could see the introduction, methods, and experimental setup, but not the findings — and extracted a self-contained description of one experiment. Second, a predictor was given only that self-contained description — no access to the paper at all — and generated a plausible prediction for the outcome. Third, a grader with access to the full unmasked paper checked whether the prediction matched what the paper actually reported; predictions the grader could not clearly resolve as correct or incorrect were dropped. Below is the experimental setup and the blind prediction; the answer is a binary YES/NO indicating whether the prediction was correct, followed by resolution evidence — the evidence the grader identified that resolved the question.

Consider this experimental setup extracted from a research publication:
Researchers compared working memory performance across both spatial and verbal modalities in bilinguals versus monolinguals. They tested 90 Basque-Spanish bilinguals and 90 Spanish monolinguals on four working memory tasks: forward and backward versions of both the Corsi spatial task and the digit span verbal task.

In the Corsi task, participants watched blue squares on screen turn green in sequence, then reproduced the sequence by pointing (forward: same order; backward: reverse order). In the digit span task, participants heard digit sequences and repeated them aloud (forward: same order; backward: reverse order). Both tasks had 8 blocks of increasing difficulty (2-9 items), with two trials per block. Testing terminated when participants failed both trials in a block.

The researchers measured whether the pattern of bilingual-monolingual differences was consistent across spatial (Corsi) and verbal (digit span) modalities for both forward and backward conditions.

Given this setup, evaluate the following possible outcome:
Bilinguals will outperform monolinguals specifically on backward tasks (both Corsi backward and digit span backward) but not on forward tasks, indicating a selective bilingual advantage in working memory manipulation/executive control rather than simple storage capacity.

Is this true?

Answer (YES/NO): YES